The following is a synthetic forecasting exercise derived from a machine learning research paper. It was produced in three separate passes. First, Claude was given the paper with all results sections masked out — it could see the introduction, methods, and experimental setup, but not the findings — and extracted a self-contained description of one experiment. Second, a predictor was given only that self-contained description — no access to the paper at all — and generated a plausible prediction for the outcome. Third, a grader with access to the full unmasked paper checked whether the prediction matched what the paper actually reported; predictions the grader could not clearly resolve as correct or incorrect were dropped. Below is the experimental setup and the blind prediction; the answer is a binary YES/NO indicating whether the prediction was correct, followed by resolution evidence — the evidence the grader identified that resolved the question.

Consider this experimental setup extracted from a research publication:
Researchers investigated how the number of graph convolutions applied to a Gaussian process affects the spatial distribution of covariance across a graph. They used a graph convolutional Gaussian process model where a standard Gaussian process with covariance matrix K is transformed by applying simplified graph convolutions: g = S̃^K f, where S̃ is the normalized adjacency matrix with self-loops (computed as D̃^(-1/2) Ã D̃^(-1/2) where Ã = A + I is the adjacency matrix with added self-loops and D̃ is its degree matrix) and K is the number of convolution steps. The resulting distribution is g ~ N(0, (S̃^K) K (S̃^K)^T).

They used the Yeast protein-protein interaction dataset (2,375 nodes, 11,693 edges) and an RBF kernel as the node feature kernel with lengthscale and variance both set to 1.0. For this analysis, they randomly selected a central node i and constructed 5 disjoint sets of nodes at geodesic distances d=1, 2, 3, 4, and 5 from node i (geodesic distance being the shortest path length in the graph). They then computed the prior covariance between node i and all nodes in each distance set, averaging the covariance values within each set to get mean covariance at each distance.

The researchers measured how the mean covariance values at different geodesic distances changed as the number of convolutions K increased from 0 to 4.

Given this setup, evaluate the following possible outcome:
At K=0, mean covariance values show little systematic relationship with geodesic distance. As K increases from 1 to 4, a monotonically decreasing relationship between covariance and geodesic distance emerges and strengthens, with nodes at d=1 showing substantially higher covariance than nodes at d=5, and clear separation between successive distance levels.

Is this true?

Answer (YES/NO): NO